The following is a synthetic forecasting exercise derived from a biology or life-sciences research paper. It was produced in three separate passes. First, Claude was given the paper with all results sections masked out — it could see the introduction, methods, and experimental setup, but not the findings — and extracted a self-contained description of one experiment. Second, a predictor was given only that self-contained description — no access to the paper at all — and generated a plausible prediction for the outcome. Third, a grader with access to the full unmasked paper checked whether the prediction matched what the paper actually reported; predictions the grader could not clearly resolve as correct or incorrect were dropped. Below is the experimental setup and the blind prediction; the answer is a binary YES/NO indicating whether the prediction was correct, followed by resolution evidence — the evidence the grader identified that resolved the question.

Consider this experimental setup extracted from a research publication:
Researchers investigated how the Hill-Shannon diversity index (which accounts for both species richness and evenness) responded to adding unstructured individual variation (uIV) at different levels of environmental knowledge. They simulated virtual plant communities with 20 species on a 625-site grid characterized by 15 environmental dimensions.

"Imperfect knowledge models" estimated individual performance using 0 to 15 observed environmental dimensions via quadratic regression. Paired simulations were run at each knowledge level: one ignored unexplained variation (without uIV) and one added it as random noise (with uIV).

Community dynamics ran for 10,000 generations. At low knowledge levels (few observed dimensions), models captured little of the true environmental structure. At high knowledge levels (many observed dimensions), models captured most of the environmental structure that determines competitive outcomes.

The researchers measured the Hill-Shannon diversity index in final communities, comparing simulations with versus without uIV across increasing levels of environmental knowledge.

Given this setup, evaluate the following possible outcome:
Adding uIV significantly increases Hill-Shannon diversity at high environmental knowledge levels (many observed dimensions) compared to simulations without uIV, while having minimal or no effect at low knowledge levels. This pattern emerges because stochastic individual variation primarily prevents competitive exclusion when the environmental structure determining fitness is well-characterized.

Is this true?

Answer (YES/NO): NO